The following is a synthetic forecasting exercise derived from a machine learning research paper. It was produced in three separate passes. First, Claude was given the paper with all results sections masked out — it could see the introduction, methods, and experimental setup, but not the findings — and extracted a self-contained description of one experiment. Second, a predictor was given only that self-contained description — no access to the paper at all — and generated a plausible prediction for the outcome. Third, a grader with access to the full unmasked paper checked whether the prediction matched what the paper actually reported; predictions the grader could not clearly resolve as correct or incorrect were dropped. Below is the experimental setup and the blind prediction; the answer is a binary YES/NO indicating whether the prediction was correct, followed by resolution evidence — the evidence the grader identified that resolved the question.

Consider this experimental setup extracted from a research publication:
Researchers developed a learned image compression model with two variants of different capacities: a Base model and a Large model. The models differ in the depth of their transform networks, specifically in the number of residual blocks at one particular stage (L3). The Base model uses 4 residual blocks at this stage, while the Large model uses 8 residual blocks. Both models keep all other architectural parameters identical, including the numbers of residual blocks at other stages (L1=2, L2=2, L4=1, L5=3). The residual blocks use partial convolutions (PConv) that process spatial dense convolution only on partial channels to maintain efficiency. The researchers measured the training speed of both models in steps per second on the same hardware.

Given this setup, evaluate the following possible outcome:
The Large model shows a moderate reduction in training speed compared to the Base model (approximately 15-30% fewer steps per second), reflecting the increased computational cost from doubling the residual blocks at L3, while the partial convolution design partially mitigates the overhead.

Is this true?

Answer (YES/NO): YES